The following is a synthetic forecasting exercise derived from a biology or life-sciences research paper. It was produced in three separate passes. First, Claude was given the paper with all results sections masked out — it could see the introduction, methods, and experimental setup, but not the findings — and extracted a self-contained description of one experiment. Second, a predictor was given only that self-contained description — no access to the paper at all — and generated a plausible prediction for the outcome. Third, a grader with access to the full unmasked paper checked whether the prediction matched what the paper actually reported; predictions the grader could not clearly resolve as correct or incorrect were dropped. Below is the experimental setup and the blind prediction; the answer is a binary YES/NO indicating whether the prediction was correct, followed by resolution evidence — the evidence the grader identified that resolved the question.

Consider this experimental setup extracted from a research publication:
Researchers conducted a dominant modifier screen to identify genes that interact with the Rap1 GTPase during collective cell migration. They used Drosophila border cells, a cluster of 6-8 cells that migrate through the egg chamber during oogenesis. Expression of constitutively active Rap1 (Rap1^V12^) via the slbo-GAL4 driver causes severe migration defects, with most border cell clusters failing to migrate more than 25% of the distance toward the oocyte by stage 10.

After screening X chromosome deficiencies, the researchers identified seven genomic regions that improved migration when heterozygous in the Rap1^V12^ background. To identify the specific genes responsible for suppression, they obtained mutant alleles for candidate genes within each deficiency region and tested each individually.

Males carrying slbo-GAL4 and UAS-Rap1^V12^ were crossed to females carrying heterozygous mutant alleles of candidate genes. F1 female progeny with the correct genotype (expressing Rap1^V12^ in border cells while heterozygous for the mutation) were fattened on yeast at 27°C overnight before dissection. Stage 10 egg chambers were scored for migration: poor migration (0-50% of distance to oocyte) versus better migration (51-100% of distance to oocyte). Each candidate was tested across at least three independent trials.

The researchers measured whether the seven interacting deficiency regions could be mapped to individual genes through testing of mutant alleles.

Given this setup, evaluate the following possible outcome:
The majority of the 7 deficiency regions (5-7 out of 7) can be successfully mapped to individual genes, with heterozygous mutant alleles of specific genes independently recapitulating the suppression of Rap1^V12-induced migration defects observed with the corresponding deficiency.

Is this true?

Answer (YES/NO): NO